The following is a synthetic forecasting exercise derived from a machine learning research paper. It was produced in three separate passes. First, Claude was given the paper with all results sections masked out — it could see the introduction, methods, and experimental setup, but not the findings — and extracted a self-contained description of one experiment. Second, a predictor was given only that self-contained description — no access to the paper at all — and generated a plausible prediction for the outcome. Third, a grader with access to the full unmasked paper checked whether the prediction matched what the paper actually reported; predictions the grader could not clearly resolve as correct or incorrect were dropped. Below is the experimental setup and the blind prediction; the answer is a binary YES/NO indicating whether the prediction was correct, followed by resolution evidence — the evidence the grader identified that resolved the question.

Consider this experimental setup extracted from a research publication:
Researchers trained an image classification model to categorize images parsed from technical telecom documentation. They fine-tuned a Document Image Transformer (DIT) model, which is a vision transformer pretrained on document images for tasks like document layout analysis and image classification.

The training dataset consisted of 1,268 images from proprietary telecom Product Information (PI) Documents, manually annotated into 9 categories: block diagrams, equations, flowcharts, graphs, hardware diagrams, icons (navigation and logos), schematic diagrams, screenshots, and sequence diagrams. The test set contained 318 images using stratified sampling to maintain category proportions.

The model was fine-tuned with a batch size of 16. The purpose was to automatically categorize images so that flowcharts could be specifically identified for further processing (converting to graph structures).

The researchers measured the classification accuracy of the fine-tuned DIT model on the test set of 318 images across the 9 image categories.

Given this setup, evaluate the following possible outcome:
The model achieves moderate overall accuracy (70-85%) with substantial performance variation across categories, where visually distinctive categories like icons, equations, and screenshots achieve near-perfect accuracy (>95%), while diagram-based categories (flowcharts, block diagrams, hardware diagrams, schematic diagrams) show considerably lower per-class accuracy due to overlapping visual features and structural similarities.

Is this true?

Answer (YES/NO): NO